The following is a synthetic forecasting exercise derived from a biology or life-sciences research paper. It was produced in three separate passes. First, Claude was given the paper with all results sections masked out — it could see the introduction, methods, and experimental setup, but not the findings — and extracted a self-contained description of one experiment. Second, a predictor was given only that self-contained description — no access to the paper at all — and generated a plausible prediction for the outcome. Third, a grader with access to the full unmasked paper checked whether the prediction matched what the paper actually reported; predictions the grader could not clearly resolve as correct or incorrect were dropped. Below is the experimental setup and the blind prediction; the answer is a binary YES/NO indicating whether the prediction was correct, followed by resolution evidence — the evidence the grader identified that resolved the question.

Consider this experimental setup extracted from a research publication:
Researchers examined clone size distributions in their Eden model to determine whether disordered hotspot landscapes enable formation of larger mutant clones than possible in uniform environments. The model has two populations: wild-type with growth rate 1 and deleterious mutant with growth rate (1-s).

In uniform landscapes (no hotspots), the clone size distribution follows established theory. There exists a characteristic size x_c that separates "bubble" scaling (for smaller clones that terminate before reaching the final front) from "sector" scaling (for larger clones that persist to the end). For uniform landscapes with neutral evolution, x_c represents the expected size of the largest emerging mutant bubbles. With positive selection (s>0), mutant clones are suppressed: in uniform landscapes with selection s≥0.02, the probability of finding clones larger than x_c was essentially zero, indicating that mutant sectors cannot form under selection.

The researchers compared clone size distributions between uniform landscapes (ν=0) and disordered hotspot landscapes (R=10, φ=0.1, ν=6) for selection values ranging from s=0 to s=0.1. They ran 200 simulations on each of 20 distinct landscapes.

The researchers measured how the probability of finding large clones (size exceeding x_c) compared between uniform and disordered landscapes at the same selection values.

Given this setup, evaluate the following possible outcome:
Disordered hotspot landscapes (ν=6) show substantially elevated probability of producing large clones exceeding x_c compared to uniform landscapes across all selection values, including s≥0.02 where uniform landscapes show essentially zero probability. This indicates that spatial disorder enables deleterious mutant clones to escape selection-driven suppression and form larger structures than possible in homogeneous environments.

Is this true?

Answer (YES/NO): YES